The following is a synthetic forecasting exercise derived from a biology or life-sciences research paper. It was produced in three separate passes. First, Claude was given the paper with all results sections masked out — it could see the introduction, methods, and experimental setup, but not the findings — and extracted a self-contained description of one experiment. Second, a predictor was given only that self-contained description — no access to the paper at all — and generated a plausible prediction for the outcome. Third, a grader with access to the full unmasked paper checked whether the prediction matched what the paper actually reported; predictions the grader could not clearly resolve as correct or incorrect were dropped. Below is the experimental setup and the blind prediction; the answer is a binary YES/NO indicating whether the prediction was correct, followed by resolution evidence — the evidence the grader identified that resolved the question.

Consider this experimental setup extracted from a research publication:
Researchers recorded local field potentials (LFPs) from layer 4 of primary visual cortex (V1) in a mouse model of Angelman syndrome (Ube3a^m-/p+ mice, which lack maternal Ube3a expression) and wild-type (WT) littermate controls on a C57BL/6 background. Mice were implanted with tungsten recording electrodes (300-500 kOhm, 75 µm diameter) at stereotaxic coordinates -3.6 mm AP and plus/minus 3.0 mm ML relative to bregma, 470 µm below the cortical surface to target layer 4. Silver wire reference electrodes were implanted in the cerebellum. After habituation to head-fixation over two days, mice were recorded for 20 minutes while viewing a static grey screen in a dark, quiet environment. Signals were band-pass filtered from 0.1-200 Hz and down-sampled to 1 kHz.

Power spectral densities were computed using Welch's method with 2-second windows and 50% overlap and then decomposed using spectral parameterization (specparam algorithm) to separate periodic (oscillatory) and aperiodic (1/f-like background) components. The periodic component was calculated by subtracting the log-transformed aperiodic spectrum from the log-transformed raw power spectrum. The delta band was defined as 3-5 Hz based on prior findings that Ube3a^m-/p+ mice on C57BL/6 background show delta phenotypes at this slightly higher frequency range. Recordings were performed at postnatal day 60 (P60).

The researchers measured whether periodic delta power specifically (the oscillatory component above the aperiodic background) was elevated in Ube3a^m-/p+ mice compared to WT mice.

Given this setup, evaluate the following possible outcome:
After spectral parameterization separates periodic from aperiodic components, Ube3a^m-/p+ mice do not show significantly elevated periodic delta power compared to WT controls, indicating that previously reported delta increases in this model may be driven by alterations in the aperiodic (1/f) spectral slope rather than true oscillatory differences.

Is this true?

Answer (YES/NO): YES